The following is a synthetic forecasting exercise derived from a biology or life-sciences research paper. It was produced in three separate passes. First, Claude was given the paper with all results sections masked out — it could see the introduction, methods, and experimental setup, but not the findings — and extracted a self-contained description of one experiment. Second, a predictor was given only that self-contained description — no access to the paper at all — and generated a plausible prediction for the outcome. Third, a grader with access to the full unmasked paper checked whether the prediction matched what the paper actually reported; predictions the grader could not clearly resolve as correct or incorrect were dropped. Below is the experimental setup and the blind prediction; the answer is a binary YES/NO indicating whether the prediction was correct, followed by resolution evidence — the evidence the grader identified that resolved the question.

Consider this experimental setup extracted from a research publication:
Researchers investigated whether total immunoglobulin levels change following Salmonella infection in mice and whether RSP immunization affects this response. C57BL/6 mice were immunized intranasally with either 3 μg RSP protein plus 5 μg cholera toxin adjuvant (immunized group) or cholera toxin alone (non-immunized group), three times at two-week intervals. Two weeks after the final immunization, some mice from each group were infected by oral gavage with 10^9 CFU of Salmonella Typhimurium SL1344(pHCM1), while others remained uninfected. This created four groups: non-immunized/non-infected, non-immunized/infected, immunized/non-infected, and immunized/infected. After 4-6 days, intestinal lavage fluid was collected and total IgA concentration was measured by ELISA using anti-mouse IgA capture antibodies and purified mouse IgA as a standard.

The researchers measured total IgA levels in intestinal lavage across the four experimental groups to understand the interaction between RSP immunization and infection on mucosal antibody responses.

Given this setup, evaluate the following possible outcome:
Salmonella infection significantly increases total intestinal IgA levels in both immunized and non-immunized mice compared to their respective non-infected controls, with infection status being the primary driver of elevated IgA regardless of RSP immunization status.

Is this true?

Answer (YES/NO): NO